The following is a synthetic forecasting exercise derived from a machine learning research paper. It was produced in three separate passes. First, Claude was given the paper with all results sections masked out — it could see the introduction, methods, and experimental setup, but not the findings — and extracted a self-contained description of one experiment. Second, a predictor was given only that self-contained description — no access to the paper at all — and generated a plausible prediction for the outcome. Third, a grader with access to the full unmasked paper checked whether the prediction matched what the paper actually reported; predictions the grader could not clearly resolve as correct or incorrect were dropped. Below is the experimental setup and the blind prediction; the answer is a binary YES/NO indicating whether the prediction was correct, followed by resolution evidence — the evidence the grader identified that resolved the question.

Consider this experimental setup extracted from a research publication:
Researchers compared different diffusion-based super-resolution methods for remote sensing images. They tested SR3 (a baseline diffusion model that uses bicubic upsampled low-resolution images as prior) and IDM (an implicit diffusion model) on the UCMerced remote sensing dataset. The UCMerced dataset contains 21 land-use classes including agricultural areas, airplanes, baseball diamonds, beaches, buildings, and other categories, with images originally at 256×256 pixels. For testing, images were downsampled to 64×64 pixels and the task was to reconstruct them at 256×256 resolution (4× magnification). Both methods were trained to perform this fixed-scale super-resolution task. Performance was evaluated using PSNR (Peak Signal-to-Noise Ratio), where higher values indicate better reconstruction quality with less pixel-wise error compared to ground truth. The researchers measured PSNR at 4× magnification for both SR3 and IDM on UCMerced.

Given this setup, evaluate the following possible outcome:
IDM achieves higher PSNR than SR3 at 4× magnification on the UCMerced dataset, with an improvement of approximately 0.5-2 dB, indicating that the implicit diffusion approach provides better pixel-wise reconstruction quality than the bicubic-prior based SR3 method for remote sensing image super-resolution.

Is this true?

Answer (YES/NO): YES